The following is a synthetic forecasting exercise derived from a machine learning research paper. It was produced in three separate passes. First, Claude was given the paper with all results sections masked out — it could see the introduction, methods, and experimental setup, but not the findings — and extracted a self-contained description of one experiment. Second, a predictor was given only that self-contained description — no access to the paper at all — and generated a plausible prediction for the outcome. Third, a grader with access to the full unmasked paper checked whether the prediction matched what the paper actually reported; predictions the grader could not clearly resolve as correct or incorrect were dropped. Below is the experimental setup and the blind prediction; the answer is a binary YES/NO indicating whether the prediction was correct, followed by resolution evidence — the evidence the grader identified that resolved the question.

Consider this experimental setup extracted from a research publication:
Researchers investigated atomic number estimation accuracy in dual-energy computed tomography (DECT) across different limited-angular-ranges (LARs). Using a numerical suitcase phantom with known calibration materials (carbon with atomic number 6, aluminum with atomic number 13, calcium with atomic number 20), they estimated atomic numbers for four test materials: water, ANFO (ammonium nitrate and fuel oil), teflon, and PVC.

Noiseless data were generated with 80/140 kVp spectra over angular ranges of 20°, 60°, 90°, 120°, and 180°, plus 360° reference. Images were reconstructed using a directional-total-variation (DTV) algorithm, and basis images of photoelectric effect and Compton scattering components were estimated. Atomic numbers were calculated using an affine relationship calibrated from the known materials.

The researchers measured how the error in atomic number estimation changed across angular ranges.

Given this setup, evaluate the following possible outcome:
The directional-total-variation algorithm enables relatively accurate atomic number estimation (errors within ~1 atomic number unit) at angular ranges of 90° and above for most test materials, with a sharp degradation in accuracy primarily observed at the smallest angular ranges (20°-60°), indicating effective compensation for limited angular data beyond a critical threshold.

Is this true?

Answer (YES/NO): NO